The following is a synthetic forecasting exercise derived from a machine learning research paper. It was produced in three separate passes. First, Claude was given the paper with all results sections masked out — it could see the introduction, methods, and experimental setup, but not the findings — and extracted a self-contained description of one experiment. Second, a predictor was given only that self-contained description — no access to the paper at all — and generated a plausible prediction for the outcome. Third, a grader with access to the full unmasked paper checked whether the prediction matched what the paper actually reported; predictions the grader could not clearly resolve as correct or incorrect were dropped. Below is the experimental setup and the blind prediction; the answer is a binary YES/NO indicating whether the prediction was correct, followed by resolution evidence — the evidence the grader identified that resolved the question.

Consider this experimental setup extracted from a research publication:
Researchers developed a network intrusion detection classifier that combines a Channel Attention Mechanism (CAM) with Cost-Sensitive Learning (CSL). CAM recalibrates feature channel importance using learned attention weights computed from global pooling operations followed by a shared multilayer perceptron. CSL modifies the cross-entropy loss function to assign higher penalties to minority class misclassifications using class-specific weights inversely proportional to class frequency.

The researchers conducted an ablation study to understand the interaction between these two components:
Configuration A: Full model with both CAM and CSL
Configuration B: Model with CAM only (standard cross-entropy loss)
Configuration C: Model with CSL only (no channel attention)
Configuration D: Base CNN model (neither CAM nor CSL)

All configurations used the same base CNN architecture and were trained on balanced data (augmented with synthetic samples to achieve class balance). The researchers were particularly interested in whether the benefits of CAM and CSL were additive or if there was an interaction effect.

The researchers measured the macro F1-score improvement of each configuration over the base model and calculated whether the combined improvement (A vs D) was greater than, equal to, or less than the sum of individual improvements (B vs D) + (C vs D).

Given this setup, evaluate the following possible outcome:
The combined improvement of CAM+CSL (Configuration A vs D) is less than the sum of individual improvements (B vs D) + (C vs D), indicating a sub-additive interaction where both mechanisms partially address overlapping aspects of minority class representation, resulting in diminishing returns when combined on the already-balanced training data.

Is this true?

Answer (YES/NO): NO